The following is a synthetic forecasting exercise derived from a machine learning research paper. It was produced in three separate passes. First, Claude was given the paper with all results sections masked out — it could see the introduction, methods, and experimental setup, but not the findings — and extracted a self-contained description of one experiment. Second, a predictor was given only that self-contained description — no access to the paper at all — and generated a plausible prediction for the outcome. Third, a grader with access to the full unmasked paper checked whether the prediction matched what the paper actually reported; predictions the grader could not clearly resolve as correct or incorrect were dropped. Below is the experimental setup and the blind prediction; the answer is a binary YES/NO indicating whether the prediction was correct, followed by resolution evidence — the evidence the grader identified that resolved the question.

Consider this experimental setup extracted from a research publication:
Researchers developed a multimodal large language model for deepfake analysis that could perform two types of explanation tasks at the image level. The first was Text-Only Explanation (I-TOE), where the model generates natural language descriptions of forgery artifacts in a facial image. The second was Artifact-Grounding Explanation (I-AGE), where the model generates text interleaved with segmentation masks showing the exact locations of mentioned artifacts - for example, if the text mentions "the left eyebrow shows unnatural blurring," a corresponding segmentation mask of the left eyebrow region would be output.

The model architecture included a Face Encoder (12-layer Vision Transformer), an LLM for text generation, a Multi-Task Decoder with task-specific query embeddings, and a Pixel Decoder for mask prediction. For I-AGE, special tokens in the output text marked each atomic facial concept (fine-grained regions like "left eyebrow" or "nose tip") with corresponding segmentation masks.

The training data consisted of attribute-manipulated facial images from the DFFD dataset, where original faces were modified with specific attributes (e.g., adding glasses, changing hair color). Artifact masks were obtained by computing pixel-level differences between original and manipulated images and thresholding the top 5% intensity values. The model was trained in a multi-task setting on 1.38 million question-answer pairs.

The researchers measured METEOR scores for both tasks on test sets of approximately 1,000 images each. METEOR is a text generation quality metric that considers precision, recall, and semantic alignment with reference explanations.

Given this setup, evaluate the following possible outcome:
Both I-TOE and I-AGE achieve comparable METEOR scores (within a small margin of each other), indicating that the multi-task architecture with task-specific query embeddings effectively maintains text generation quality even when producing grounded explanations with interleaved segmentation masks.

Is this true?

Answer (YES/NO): YES